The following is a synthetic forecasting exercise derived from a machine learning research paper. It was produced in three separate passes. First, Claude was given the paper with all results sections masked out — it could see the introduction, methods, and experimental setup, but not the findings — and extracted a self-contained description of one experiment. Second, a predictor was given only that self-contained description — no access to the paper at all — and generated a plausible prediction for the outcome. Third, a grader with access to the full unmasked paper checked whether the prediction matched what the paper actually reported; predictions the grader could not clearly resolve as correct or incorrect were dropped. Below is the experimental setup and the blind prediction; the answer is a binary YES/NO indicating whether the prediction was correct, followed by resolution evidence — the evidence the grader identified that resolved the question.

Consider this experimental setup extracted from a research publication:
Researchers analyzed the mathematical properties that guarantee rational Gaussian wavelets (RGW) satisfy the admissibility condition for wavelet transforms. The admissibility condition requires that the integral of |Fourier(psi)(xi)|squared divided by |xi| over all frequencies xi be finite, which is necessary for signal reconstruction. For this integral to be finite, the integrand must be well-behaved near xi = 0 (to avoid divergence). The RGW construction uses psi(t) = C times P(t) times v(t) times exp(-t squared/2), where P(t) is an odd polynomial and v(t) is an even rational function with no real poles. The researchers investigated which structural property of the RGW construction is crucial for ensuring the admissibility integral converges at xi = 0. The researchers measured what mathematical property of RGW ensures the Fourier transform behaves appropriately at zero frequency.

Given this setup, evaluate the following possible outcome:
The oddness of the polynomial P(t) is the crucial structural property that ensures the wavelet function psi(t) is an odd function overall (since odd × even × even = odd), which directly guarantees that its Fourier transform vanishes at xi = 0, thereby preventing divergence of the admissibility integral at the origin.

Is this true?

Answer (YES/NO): YES